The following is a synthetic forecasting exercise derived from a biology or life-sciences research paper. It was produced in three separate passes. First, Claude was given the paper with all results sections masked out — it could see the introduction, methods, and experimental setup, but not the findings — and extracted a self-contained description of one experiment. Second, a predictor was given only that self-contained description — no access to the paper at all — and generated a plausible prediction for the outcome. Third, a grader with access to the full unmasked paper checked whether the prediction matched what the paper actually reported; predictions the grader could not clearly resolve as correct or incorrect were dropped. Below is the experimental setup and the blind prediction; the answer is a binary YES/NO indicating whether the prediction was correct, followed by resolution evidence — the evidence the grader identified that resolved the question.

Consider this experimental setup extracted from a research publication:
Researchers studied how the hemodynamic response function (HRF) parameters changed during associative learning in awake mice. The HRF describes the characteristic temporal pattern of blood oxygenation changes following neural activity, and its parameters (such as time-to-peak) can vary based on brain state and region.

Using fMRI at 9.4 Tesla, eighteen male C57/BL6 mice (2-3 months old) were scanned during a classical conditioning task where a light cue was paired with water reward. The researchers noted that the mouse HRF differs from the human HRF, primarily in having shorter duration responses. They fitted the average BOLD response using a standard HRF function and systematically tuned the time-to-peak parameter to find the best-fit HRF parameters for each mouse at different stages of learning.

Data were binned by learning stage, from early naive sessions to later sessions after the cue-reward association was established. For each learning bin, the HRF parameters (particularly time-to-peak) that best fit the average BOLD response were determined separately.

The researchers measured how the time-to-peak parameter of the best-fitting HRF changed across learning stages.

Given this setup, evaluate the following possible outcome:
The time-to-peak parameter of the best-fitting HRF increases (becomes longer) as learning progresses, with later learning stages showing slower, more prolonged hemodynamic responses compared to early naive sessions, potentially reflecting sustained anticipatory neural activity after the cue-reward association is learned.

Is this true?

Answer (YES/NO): NO